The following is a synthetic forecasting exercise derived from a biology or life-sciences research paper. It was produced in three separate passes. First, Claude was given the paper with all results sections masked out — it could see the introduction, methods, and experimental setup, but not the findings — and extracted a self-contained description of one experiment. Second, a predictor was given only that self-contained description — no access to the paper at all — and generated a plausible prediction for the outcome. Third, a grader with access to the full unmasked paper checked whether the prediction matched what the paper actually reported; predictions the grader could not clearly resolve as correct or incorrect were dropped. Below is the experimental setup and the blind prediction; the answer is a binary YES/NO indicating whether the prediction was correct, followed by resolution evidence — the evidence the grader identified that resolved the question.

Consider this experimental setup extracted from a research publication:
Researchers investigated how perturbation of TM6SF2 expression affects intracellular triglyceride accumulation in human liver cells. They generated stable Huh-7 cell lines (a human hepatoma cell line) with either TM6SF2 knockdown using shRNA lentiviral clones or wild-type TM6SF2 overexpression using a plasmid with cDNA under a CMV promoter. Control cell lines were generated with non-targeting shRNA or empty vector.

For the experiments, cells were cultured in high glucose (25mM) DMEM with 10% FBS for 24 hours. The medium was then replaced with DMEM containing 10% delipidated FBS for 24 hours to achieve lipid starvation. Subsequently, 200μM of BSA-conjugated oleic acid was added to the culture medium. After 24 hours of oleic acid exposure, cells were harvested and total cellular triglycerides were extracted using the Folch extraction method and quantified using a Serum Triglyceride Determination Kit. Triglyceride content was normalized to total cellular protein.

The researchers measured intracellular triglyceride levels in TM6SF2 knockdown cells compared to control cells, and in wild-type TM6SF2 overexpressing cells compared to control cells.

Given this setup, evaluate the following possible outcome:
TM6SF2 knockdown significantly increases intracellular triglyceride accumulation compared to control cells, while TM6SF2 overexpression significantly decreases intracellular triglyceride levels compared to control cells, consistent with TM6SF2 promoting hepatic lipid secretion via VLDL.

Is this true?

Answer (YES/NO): YES